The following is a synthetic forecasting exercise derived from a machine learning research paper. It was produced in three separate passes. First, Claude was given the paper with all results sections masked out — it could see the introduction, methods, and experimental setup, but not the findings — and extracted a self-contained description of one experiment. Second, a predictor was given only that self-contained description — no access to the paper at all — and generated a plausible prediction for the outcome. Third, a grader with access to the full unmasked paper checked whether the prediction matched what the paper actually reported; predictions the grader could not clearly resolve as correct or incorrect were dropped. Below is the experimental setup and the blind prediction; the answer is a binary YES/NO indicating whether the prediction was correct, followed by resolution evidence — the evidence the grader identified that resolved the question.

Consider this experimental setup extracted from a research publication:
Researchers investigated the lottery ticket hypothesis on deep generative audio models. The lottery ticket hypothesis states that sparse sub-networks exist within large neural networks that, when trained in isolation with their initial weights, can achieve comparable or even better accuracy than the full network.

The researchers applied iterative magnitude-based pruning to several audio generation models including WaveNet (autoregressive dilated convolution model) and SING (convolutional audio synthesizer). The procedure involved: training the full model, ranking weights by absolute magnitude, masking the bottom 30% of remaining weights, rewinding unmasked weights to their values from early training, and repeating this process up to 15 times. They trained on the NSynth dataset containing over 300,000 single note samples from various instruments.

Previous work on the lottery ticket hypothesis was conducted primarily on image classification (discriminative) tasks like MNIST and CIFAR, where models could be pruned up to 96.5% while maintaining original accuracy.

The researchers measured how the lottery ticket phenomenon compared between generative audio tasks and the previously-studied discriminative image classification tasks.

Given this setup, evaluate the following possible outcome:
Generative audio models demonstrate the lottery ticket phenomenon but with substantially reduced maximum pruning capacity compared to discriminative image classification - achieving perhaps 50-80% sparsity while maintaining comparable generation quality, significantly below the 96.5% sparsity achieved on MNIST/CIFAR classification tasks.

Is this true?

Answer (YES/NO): NO